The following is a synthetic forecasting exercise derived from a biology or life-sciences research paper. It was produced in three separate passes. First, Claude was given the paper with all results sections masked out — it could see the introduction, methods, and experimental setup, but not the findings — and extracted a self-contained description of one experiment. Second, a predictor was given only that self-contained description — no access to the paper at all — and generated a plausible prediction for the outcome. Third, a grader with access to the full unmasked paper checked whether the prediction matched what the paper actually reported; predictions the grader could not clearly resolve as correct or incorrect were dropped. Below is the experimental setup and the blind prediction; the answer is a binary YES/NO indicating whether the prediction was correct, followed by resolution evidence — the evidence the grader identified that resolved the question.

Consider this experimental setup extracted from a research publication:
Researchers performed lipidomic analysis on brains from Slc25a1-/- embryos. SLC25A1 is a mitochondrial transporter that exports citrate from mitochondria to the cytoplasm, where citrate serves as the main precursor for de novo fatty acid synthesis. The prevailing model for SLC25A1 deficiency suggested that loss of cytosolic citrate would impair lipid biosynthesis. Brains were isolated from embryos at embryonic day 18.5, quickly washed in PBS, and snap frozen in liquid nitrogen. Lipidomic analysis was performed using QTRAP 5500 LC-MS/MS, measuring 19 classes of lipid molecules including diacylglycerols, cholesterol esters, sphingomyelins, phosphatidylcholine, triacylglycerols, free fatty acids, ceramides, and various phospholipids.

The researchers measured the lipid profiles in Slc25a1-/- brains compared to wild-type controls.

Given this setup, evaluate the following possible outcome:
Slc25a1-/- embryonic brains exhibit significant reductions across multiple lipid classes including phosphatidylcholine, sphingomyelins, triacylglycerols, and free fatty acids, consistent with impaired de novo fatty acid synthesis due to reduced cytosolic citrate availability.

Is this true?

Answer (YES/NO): NO